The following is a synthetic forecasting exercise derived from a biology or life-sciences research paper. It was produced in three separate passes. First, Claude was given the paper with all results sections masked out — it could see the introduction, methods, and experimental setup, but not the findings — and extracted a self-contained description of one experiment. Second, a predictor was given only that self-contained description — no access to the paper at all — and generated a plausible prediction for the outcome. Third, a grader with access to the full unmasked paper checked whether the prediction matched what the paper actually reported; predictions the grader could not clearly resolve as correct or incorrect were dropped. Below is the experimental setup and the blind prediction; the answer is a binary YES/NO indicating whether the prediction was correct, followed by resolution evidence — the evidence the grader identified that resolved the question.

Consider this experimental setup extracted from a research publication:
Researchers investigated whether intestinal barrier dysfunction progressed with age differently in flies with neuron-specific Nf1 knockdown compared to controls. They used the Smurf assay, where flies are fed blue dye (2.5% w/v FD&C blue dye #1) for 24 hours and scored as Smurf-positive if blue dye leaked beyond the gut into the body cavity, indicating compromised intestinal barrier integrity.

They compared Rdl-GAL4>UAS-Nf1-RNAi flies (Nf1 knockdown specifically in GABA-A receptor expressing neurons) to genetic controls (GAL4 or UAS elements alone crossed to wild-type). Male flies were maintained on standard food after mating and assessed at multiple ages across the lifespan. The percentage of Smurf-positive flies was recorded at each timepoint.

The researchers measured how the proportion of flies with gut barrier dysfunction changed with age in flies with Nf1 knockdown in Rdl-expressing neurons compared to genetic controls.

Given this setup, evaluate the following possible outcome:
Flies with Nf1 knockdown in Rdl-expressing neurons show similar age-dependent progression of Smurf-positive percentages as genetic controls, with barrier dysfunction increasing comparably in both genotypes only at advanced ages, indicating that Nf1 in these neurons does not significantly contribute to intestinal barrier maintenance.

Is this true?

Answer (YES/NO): NO